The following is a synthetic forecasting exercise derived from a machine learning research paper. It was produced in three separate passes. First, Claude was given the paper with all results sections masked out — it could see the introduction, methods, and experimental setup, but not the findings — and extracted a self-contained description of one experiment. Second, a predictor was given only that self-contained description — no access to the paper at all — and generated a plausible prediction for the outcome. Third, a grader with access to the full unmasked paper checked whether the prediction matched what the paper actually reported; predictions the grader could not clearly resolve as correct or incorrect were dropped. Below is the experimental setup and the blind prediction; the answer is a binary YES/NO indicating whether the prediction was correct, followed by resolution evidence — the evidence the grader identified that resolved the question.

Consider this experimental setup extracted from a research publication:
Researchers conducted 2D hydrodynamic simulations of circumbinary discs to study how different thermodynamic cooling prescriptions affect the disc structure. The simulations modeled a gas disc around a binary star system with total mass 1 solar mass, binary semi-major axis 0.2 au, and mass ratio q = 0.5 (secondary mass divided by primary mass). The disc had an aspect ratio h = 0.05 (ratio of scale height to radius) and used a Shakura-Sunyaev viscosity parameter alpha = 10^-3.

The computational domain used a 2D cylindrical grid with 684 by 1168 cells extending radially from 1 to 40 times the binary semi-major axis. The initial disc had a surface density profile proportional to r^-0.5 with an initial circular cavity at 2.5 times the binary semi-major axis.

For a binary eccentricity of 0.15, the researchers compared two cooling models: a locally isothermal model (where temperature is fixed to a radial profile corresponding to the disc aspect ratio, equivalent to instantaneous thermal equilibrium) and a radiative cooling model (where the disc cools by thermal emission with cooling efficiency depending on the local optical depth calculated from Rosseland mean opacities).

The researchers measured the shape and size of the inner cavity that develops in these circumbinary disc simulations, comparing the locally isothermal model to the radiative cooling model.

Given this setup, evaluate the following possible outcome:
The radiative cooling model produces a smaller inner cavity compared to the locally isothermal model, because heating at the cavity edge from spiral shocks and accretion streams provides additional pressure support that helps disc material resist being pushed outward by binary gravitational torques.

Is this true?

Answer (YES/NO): NO